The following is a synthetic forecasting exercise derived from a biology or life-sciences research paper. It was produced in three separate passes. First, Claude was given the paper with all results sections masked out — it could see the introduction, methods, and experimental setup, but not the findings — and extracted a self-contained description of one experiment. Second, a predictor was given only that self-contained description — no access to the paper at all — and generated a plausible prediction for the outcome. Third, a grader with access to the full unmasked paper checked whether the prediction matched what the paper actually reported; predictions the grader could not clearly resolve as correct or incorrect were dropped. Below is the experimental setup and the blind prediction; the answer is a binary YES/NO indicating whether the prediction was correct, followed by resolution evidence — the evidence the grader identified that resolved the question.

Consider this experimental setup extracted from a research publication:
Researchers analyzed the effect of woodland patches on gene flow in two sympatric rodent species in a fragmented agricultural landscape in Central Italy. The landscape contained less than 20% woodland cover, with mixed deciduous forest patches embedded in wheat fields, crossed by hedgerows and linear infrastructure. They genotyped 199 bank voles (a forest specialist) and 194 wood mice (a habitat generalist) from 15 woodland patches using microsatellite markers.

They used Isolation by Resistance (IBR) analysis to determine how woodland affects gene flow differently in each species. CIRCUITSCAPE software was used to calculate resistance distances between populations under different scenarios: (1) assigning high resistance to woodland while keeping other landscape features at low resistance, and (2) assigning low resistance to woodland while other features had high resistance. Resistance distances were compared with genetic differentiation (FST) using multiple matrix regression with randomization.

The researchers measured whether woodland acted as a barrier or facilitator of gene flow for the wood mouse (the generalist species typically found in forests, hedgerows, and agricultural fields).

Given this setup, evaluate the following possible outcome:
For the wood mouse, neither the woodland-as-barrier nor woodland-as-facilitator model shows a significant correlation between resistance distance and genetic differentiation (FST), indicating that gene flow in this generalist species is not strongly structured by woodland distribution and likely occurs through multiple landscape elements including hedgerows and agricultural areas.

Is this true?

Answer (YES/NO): NO